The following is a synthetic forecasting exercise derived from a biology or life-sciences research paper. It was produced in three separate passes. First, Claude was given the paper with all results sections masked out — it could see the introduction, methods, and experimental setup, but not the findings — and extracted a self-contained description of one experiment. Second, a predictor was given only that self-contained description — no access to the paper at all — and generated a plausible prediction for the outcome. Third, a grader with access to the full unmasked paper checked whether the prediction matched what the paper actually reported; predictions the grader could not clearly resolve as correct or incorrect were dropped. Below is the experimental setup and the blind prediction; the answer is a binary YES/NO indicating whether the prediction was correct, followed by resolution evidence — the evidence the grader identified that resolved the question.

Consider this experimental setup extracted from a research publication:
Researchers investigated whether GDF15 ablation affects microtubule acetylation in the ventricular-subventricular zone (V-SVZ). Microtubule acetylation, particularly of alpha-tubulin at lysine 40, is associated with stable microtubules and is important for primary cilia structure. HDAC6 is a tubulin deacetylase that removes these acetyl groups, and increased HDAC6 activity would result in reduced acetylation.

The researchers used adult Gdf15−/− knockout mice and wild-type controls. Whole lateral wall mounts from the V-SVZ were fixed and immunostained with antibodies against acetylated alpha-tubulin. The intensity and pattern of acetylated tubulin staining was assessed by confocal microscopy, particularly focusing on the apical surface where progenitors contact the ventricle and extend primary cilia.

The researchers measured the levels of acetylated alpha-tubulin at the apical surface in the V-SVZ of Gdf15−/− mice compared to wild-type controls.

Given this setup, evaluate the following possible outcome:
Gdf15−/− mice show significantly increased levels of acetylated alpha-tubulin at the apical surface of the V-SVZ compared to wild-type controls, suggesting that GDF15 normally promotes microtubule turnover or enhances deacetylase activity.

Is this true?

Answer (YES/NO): NO